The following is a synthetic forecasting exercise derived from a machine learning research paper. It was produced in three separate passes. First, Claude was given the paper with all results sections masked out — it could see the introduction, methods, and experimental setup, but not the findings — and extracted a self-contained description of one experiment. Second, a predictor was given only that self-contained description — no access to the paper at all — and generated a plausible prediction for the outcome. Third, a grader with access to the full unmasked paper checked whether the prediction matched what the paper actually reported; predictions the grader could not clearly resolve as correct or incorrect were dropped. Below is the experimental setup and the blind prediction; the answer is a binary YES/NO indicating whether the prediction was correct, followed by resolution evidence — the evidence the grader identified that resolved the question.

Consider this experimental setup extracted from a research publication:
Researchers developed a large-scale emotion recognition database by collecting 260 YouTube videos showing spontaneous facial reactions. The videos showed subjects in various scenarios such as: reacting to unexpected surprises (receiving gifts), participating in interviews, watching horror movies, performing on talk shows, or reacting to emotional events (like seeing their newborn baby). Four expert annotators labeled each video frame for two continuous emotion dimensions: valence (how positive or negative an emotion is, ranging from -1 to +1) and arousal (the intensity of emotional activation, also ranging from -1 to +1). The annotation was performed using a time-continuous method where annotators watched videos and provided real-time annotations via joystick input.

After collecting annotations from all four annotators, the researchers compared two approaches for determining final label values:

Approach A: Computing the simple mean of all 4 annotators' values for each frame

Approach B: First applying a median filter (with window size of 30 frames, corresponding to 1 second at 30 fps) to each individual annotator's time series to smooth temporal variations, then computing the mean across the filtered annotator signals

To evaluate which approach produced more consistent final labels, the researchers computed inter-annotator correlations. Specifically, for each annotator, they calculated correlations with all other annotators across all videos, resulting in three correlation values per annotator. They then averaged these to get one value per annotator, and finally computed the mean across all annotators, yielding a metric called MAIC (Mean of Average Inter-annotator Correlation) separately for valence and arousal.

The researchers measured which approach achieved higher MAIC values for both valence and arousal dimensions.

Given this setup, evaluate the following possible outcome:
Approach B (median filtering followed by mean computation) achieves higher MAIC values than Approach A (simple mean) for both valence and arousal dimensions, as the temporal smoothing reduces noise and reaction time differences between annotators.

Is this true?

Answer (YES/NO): YES